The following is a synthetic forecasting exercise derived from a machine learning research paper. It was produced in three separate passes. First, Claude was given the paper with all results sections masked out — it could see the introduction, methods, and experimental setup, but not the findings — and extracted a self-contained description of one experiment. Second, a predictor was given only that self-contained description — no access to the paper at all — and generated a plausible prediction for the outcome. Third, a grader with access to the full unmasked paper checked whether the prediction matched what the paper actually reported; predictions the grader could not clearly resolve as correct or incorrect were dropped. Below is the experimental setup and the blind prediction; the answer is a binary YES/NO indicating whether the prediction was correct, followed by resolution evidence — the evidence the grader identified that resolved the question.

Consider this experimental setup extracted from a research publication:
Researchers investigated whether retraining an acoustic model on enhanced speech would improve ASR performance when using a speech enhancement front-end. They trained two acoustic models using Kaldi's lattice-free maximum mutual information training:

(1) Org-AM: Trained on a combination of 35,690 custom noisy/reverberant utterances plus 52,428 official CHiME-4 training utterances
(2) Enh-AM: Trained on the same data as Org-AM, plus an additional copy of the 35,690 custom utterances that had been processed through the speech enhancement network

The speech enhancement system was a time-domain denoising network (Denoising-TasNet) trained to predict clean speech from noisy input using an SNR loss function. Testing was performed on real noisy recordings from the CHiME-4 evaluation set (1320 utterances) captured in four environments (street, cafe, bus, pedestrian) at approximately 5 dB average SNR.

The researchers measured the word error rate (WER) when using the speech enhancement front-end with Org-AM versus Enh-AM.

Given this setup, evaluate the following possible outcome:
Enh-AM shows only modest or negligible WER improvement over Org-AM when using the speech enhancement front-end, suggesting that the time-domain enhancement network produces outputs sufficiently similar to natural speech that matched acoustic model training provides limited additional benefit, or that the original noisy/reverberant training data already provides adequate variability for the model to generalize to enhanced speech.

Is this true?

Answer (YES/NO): NO